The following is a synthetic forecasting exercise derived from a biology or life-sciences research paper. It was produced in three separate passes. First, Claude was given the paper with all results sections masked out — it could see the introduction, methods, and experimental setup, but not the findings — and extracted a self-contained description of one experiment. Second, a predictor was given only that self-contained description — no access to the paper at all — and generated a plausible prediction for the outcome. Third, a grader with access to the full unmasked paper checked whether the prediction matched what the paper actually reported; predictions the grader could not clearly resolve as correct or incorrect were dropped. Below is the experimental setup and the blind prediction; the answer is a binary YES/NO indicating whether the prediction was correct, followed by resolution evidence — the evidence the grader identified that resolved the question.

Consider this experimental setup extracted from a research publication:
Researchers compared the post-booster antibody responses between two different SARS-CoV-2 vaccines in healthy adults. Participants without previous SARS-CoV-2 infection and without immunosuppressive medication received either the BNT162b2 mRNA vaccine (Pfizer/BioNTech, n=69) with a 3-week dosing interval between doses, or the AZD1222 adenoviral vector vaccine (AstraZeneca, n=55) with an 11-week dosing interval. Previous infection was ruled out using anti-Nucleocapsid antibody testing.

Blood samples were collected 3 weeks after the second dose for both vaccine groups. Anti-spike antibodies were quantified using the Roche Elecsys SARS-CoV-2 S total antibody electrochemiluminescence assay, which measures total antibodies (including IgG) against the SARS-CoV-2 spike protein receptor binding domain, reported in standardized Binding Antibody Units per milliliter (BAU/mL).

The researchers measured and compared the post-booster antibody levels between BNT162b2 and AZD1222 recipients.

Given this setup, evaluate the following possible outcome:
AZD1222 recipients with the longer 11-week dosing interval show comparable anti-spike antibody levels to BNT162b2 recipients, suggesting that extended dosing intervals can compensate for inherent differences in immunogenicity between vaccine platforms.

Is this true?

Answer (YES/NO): NO